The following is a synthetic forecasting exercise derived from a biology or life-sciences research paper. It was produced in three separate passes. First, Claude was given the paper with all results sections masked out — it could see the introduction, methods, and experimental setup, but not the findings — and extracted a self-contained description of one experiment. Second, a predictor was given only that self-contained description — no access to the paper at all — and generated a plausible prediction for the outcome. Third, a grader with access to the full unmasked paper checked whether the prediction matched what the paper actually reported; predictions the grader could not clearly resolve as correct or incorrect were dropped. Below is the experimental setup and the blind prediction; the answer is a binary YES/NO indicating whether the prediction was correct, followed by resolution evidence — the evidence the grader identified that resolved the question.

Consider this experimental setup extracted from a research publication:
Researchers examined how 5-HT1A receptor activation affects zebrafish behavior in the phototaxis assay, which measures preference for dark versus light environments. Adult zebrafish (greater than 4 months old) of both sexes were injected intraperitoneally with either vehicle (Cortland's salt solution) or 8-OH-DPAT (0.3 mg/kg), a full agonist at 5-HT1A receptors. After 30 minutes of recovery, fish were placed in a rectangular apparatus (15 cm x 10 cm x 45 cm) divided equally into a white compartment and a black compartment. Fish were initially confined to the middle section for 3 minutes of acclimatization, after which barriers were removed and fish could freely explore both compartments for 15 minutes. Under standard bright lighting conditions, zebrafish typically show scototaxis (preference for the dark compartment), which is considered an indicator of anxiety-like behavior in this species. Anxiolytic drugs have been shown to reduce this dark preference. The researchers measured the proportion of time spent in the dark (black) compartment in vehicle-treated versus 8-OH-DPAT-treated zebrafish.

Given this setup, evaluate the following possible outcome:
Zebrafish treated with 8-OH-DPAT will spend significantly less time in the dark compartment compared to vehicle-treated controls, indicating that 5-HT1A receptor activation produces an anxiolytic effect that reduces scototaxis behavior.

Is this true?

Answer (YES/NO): NO